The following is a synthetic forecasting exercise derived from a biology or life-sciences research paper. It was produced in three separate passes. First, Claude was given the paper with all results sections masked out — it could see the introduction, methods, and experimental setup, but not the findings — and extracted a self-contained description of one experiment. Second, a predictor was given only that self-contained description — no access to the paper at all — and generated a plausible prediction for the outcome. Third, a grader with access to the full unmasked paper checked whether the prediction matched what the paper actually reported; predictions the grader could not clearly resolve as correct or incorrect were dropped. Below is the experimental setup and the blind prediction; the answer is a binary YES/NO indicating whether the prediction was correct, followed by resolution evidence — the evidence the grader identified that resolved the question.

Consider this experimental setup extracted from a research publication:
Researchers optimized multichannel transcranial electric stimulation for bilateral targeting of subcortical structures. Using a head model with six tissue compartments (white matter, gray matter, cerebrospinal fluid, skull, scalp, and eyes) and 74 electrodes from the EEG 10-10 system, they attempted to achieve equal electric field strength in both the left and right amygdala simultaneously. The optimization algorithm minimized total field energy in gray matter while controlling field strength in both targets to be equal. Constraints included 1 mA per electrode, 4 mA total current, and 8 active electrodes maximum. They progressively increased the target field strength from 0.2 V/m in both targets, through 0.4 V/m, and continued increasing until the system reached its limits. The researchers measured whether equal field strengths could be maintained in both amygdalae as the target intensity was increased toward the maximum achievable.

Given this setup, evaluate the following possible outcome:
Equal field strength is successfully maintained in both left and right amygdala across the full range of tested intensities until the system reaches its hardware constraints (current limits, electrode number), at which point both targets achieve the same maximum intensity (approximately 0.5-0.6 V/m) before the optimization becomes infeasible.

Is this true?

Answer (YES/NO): NO